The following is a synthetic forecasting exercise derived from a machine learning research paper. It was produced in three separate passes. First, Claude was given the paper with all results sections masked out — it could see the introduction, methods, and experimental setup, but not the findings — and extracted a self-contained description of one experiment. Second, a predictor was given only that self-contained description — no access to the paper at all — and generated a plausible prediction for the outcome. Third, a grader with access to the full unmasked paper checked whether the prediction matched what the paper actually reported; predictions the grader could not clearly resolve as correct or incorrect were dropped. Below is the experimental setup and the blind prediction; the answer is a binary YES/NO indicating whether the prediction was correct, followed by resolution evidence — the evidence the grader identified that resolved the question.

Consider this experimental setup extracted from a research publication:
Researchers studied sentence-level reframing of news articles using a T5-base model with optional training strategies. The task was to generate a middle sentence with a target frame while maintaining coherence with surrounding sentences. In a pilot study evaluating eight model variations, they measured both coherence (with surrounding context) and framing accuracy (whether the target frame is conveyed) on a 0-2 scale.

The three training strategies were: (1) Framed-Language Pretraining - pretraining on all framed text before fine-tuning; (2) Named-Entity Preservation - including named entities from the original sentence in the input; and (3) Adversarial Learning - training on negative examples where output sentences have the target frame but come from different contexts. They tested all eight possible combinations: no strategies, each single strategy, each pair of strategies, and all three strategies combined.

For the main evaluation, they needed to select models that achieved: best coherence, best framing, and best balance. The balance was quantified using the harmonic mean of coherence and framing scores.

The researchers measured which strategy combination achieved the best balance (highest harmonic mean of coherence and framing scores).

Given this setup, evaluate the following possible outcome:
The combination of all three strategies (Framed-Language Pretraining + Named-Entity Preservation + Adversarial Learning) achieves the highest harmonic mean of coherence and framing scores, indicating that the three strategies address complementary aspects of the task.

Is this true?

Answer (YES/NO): NO